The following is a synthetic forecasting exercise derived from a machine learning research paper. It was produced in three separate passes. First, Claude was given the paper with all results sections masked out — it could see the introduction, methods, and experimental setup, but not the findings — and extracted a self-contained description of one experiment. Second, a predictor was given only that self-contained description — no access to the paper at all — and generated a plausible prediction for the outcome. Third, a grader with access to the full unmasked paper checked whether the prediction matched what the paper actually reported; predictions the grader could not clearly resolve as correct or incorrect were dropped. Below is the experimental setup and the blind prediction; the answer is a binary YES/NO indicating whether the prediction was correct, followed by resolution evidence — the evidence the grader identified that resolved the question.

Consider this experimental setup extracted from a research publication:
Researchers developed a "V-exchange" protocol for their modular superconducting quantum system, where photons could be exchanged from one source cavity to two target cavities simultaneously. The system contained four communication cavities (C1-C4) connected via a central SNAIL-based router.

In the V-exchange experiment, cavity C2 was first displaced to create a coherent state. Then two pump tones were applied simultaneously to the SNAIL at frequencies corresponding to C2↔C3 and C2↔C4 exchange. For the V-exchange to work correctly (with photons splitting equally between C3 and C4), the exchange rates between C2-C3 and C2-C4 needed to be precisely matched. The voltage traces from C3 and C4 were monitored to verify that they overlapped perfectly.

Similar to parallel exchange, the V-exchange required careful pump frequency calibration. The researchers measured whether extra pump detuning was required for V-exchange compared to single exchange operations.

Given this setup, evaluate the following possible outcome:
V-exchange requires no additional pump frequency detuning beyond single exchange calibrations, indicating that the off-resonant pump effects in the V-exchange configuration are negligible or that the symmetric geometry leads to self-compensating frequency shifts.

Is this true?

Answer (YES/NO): NO